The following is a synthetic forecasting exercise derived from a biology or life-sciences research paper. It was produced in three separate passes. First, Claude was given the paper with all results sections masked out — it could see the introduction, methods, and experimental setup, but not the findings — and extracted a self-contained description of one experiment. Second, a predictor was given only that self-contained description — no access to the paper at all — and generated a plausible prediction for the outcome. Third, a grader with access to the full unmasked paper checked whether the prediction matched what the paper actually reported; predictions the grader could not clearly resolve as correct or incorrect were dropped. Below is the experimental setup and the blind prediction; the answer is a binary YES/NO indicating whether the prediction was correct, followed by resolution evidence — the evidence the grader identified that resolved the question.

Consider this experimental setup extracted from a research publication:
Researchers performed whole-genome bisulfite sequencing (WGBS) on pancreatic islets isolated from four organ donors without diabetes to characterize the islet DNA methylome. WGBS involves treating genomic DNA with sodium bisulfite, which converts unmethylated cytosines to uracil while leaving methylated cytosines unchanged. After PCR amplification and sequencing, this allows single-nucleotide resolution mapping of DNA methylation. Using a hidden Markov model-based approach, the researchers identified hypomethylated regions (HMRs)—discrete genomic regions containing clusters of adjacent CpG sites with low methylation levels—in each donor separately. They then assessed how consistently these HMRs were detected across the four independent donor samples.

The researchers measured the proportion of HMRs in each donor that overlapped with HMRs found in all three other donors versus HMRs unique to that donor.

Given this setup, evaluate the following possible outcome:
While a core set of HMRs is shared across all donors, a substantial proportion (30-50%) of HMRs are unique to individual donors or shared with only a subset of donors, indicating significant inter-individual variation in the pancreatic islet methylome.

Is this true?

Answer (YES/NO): NO